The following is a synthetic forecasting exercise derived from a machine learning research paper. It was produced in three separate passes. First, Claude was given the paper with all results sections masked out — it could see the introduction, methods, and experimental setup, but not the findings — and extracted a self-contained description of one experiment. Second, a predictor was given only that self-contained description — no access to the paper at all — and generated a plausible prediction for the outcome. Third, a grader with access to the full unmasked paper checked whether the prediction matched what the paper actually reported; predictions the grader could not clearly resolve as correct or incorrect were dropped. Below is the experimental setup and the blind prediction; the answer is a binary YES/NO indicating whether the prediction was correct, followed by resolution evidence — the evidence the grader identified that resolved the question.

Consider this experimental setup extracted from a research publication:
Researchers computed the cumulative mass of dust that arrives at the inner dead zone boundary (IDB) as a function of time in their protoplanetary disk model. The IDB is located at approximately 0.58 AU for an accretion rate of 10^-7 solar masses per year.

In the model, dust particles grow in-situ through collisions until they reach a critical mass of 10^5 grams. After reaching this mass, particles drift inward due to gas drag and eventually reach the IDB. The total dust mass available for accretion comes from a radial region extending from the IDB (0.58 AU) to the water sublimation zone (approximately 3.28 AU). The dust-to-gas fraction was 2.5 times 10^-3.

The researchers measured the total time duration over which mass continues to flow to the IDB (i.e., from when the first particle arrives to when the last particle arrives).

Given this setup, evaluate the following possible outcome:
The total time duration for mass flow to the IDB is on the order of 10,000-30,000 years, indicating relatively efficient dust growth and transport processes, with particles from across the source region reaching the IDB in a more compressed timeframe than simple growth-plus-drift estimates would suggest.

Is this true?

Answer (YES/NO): NO